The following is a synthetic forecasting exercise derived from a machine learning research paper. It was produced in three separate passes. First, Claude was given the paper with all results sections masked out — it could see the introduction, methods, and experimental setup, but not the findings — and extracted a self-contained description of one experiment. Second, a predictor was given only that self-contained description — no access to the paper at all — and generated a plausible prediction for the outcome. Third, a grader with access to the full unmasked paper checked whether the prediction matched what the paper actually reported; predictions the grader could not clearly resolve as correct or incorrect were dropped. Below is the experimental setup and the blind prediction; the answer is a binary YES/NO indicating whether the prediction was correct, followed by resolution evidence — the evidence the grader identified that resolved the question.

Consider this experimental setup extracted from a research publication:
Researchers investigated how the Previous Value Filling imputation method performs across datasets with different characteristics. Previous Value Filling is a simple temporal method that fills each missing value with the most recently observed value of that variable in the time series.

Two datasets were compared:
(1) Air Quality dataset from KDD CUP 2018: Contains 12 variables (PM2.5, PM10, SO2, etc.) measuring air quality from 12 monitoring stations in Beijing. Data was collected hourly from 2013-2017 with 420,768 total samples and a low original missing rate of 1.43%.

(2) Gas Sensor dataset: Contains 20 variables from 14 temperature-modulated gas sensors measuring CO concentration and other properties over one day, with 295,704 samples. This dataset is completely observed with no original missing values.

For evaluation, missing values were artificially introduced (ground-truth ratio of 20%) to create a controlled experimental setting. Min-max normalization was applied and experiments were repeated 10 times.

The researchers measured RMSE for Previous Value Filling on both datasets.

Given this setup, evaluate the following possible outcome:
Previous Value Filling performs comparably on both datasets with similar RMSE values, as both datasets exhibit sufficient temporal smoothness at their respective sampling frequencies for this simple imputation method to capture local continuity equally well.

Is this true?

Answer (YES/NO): NO